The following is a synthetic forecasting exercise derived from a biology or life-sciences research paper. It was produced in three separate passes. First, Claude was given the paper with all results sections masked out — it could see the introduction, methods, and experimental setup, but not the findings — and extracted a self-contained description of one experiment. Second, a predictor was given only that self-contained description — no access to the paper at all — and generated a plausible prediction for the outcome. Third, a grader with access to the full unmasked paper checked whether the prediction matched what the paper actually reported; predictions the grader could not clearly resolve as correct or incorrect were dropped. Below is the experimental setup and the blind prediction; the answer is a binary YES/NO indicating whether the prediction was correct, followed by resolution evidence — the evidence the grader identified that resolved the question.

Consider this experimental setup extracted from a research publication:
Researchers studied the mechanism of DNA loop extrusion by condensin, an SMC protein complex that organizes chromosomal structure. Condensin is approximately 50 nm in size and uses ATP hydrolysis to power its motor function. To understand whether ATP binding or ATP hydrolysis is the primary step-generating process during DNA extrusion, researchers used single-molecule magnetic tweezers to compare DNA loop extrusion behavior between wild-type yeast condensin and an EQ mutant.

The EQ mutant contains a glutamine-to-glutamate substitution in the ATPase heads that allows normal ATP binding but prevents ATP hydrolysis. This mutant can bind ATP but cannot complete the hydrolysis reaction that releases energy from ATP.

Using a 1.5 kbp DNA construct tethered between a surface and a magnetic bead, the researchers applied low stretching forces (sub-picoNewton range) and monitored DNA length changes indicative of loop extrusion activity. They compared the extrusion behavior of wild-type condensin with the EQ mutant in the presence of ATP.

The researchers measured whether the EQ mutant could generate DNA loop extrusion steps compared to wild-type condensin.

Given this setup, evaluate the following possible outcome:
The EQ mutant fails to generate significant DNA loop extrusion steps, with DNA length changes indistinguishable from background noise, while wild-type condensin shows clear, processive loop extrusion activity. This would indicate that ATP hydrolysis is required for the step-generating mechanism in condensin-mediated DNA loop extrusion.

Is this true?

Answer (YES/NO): NO